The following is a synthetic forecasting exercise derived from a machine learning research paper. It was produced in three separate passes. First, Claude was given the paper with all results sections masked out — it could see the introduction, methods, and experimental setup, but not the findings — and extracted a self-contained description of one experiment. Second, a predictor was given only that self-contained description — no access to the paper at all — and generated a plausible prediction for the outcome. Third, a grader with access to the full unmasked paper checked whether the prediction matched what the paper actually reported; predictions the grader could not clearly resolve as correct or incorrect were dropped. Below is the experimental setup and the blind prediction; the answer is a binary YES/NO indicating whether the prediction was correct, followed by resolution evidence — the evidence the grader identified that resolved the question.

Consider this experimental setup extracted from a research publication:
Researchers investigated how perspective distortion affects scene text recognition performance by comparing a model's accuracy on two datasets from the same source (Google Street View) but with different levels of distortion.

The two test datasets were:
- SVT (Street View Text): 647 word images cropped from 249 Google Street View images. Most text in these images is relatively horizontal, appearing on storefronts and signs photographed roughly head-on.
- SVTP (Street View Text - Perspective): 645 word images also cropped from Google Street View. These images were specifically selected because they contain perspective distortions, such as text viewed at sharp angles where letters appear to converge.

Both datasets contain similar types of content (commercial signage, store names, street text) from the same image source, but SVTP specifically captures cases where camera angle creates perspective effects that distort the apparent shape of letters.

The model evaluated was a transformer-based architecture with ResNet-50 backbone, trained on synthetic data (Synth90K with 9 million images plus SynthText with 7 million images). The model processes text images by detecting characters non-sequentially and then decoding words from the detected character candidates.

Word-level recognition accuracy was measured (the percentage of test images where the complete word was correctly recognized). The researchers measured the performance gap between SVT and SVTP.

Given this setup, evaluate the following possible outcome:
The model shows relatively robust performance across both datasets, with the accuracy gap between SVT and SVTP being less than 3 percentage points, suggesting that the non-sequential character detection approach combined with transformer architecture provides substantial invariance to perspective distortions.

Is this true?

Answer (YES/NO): NO